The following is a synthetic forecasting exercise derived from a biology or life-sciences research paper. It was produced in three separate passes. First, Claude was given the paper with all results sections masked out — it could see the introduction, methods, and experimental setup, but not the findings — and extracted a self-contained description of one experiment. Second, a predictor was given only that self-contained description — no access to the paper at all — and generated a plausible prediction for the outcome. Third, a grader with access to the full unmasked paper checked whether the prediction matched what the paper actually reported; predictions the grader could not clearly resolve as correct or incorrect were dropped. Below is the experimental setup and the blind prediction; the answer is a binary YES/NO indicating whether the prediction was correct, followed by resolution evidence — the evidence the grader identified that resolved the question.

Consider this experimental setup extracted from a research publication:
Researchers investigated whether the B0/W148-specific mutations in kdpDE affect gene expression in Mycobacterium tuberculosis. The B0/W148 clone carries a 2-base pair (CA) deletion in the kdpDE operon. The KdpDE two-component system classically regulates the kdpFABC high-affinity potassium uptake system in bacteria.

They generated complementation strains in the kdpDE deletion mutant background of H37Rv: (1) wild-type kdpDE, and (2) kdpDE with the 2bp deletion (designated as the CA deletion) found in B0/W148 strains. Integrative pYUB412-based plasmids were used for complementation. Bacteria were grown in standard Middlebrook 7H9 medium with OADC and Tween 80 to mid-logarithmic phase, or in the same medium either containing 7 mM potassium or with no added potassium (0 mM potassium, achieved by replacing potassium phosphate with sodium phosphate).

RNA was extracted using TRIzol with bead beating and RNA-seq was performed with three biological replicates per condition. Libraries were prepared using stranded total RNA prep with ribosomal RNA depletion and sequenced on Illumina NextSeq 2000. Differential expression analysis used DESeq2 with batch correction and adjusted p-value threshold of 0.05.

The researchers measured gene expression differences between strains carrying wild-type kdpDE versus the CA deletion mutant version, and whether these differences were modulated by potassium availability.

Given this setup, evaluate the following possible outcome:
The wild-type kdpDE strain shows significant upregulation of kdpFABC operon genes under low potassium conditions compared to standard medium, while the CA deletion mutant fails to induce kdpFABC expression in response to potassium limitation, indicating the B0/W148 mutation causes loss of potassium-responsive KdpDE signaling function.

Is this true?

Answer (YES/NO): NO